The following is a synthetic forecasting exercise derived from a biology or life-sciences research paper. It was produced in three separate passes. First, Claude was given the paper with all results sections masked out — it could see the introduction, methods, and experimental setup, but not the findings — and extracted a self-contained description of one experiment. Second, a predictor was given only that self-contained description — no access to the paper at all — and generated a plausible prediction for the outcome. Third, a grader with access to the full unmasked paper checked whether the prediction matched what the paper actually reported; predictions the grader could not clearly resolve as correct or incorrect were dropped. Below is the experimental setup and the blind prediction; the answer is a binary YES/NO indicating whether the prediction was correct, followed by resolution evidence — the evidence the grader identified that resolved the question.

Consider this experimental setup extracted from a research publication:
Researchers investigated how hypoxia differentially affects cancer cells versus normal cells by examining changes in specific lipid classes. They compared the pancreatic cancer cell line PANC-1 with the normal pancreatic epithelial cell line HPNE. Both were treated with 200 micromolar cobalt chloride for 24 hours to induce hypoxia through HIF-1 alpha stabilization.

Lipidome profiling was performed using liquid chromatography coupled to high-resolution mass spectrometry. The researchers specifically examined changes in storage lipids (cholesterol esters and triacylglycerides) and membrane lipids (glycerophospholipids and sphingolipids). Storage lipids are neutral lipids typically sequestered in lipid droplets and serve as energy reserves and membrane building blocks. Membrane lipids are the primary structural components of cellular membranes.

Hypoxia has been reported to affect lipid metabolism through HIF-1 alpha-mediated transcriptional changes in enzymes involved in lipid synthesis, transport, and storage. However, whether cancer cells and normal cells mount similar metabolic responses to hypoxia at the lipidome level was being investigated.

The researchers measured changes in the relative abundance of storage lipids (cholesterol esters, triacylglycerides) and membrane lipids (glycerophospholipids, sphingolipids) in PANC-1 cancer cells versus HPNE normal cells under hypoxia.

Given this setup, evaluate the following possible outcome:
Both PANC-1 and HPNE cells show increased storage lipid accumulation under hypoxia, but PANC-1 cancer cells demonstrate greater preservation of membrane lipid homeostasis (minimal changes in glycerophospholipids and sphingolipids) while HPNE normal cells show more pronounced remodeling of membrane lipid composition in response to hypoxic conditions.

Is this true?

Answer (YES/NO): NO